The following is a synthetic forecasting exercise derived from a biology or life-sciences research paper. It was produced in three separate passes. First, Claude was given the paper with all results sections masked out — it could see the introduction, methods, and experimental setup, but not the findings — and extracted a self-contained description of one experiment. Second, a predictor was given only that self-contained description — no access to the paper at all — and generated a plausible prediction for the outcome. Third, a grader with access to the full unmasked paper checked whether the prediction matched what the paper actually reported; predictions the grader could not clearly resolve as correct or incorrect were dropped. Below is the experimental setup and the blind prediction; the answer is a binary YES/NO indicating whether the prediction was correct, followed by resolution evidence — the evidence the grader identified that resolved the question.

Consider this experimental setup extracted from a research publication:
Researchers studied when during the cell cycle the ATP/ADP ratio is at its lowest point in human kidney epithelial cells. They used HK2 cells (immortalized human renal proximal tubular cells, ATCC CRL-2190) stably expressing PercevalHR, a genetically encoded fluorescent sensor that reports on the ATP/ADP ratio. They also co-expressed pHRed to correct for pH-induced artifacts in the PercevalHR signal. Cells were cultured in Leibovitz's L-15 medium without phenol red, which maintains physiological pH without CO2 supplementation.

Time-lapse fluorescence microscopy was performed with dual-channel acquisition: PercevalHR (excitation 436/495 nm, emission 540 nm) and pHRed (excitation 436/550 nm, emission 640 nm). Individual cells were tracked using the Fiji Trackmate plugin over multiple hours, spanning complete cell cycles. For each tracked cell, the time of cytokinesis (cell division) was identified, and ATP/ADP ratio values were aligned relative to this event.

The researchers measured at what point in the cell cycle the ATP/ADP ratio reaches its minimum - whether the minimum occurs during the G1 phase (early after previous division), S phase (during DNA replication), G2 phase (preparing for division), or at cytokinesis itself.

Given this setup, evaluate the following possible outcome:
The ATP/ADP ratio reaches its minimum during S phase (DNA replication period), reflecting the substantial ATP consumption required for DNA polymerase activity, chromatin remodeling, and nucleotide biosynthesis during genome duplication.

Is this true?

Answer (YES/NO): NO